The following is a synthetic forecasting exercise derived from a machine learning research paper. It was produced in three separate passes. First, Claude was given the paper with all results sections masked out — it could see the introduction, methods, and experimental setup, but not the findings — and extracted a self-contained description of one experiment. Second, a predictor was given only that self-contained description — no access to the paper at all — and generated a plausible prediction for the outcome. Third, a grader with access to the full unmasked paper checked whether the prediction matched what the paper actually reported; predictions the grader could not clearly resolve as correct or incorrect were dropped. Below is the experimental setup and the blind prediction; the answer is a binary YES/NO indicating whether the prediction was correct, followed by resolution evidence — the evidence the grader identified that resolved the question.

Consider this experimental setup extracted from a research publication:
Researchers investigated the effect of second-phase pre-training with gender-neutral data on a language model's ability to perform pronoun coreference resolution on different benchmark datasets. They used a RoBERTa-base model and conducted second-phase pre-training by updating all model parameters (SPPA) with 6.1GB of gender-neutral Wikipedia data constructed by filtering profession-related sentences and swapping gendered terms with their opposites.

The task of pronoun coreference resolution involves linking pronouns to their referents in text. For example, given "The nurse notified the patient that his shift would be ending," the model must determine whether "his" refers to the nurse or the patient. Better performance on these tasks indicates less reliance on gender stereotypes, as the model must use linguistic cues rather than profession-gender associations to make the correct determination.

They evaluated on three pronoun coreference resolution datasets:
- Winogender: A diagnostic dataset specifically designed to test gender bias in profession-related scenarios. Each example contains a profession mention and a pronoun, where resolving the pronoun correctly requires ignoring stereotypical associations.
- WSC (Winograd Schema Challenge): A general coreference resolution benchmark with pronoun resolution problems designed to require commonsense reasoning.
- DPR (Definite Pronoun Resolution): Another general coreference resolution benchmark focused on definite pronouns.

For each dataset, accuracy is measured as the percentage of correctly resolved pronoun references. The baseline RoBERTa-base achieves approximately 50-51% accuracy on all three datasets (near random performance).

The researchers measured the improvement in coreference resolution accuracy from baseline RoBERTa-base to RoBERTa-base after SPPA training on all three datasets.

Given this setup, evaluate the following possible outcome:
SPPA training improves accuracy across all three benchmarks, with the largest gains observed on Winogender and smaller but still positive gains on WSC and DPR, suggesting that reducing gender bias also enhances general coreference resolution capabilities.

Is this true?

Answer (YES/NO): YES